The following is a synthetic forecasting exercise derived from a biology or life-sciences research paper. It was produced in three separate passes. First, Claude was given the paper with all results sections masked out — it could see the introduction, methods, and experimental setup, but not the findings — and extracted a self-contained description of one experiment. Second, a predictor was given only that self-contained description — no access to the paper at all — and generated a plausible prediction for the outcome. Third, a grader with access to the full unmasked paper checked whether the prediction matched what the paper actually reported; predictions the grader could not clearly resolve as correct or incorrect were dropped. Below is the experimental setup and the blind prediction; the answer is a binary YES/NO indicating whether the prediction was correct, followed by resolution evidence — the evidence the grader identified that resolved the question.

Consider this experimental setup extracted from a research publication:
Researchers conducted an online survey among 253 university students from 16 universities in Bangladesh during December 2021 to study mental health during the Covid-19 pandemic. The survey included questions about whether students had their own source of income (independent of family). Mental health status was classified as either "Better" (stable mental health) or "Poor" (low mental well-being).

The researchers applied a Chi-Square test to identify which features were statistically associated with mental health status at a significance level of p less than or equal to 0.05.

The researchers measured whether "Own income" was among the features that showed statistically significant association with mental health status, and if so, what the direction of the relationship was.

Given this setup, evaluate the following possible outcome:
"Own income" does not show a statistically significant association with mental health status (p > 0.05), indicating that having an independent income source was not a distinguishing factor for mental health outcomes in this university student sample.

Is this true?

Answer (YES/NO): NO